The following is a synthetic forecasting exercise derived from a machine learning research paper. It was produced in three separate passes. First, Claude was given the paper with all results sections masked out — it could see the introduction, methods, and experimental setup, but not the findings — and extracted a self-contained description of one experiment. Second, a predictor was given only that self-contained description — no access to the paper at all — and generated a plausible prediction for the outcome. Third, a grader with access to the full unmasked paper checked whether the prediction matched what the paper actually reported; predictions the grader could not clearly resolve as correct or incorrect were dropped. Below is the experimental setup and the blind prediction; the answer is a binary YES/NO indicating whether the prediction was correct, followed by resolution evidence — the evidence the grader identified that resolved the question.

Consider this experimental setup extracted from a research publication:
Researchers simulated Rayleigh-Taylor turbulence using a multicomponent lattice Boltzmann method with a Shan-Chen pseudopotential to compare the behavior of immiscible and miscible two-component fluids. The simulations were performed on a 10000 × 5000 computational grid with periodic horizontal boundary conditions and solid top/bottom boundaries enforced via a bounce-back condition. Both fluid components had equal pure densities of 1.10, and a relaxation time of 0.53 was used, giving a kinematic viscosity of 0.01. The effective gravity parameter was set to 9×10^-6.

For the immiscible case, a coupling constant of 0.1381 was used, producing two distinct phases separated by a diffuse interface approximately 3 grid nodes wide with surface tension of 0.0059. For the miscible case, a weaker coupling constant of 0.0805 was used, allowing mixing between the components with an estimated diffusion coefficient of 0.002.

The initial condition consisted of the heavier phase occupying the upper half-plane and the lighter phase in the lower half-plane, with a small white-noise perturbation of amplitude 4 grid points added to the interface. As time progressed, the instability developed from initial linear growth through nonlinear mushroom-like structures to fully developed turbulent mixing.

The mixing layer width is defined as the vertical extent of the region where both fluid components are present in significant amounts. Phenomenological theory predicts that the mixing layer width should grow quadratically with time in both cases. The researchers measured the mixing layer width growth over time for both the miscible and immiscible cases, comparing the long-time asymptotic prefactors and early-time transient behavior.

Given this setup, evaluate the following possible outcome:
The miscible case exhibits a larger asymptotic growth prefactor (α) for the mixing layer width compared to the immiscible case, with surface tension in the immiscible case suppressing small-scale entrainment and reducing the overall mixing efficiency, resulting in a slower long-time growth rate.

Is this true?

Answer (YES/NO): YES